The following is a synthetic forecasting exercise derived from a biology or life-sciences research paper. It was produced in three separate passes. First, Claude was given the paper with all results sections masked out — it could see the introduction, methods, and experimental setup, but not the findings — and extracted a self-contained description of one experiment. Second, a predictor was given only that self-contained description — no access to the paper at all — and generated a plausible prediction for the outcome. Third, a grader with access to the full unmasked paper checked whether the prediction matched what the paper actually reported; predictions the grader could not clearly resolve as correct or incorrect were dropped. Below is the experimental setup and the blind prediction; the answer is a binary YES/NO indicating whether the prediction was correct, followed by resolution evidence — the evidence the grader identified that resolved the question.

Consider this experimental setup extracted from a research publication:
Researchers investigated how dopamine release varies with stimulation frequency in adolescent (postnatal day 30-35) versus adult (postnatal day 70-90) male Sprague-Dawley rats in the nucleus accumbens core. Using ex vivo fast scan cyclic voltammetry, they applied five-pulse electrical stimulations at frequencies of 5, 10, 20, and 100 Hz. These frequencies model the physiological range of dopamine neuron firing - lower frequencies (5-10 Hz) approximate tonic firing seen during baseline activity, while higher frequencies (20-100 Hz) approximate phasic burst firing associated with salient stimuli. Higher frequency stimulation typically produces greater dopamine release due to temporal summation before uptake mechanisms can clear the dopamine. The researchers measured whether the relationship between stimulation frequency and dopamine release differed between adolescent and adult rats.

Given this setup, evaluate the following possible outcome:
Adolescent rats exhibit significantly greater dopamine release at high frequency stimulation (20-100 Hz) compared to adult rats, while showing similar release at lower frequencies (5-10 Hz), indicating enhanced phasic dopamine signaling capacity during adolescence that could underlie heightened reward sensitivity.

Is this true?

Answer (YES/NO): NO